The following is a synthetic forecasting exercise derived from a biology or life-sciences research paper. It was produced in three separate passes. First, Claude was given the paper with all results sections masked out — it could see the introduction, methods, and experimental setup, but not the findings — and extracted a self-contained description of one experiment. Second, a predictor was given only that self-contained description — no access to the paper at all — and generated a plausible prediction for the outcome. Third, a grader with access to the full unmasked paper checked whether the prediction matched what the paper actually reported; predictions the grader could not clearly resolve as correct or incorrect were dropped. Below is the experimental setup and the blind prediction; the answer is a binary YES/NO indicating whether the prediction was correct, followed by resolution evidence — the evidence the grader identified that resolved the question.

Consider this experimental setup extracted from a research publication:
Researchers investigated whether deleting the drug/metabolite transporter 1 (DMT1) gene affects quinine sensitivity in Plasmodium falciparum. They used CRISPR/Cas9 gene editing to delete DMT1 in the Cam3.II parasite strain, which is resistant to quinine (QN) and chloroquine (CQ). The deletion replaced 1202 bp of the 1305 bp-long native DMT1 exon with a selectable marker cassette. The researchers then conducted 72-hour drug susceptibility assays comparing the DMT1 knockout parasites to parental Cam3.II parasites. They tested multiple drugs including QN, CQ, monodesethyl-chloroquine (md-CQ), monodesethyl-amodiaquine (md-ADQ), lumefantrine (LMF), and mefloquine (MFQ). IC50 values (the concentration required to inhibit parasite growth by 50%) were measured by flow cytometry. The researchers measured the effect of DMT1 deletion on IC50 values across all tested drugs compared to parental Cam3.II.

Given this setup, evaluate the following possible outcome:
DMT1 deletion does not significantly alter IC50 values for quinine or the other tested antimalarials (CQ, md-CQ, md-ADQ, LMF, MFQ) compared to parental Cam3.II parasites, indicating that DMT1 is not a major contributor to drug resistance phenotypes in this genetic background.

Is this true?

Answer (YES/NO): NO